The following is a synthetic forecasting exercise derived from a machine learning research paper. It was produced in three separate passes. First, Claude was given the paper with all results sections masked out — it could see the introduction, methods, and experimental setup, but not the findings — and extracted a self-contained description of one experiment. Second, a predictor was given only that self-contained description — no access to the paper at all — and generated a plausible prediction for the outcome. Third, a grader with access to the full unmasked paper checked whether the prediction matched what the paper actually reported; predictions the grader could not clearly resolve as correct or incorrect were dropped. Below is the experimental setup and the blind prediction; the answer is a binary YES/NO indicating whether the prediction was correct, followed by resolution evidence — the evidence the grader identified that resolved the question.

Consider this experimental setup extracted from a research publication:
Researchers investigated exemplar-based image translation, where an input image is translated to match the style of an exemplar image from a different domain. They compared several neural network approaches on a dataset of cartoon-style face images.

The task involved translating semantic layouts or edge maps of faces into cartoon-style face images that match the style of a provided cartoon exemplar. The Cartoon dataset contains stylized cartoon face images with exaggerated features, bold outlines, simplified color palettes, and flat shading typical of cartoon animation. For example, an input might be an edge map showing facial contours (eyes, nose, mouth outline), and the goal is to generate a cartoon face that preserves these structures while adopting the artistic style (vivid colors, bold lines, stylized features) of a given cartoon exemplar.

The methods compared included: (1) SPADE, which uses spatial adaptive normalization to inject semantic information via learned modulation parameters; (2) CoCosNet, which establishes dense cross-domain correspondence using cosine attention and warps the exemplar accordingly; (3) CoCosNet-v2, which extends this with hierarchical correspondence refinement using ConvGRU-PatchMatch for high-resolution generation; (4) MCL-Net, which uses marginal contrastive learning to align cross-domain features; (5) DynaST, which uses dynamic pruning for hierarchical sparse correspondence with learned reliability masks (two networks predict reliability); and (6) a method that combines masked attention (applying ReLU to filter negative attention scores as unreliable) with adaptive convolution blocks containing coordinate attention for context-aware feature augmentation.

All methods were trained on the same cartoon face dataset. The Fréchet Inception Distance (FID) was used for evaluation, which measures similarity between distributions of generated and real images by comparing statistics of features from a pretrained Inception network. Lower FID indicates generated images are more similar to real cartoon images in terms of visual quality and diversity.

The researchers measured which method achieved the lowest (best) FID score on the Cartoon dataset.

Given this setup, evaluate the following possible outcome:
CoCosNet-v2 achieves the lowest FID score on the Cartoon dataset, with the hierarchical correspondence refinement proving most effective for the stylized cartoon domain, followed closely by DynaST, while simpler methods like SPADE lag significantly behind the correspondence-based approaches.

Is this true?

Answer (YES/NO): NO